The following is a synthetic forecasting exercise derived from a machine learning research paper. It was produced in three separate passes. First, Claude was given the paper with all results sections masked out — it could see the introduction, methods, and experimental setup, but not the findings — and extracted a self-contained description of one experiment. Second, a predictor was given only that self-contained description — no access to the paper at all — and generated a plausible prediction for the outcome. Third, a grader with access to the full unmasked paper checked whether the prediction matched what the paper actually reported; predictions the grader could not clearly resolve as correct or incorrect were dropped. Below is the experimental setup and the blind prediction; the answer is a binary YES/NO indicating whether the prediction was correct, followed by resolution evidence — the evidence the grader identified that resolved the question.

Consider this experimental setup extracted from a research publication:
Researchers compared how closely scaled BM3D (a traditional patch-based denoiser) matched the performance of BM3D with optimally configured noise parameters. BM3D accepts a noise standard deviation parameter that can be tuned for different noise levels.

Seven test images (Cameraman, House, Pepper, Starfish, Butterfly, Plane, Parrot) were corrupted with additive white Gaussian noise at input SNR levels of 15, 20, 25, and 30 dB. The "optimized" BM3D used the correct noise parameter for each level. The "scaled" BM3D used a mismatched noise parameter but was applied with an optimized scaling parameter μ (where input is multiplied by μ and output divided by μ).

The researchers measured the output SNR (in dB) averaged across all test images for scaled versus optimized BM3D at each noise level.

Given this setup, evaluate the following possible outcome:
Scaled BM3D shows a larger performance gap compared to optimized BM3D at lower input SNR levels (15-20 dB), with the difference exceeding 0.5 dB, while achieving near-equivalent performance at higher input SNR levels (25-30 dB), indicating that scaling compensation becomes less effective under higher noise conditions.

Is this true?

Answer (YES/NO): NO